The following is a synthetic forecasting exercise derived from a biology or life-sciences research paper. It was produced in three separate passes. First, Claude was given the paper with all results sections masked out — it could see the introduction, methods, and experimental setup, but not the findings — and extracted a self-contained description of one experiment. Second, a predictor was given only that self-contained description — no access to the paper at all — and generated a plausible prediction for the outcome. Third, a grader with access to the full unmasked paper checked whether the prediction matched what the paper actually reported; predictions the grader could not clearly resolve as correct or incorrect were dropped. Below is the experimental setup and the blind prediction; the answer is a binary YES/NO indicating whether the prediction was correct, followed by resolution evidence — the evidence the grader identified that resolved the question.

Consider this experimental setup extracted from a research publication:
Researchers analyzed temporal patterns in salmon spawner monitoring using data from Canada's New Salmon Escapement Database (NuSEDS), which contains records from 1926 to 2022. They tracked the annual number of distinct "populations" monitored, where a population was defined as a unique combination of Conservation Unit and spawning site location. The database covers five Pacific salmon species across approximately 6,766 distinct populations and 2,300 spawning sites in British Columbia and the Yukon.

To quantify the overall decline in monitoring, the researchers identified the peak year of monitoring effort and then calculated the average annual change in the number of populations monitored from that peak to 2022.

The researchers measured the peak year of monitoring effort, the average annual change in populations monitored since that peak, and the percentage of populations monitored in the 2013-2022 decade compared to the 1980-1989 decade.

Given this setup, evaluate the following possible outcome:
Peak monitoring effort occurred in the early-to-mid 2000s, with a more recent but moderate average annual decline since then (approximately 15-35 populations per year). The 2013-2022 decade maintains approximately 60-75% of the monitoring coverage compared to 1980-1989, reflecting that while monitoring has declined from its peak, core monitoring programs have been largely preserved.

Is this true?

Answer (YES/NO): NO